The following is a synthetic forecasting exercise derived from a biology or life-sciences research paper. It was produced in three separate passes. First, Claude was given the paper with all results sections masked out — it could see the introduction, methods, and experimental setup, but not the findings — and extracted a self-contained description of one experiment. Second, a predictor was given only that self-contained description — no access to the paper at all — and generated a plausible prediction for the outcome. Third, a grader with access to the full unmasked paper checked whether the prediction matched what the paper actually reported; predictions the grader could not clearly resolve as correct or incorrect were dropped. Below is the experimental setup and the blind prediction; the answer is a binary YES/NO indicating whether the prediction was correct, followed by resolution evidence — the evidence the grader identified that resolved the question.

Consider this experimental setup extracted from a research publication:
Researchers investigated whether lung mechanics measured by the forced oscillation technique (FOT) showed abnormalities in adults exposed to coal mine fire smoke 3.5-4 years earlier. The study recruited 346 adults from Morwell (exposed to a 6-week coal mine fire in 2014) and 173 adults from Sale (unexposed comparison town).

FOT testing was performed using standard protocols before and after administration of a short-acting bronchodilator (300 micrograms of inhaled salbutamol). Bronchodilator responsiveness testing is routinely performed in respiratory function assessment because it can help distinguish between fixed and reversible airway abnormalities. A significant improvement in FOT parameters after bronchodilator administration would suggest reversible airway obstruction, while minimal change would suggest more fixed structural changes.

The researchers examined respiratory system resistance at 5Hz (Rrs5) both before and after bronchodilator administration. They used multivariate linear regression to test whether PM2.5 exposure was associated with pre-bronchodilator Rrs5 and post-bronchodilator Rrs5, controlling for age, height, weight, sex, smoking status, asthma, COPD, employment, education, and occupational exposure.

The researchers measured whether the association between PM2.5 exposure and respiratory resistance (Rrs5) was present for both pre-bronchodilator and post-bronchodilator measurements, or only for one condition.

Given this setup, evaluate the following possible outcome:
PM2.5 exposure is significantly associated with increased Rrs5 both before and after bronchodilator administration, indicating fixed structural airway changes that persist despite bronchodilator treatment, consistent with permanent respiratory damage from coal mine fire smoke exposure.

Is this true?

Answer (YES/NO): NO